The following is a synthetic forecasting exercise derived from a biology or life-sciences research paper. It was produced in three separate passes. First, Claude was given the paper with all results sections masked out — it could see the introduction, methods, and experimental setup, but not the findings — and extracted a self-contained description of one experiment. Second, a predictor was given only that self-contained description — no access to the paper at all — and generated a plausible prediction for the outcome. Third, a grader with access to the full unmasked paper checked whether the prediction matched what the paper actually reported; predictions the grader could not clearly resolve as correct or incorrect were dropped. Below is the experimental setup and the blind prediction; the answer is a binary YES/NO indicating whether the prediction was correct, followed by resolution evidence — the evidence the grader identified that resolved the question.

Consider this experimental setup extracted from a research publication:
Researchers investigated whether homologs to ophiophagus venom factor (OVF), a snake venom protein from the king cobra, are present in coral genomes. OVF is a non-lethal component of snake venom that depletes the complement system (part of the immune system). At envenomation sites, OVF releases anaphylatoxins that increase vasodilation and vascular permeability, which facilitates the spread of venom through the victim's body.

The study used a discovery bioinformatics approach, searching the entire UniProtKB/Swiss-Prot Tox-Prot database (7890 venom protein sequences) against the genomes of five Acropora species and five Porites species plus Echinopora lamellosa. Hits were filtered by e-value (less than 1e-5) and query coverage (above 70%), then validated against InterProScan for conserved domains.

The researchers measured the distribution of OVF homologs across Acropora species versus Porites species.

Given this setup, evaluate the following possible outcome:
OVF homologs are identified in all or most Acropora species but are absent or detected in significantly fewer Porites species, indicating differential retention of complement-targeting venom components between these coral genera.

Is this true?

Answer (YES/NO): NO